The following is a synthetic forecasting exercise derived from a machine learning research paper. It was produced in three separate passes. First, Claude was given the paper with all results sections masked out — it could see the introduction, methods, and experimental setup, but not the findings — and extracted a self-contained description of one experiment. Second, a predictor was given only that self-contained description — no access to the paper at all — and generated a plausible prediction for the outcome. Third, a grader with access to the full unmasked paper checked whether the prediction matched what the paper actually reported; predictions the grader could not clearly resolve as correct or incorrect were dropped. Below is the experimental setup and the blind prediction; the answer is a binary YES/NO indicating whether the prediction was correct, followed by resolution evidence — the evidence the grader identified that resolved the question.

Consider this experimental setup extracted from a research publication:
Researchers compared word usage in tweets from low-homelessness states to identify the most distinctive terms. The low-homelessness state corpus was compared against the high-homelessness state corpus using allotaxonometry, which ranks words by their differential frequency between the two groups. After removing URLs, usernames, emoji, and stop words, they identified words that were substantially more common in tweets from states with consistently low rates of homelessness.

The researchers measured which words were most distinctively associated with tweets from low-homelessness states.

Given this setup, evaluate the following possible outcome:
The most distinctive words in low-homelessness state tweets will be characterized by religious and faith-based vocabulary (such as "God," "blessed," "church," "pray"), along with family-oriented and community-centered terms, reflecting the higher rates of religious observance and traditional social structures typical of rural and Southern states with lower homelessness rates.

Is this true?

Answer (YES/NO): NO